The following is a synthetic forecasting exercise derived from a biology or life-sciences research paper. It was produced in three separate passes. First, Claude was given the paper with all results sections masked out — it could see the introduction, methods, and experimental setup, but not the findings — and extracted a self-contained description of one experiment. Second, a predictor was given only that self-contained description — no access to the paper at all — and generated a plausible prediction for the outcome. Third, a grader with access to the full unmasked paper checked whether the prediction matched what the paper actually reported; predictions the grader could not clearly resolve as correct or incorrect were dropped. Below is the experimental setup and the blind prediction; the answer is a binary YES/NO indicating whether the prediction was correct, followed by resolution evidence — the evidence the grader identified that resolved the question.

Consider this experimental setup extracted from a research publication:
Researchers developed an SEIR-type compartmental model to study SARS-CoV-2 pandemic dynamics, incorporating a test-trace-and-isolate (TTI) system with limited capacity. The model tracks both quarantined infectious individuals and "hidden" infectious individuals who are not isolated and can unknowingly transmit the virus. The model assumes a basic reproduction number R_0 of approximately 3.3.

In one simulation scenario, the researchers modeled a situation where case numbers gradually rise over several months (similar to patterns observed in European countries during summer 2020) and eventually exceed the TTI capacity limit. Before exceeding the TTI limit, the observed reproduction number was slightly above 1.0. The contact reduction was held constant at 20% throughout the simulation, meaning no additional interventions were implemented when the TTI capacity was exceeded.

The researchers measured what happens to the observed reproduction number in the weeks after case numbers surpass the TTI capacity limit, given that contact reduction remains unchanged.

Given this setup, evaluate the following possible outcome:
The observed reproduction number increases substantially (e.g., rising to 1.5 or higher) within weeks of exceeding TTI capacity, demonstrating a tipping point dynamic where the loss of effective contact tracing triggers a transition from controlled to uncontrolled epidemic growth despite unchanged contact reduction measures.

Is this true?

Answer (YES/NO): NO